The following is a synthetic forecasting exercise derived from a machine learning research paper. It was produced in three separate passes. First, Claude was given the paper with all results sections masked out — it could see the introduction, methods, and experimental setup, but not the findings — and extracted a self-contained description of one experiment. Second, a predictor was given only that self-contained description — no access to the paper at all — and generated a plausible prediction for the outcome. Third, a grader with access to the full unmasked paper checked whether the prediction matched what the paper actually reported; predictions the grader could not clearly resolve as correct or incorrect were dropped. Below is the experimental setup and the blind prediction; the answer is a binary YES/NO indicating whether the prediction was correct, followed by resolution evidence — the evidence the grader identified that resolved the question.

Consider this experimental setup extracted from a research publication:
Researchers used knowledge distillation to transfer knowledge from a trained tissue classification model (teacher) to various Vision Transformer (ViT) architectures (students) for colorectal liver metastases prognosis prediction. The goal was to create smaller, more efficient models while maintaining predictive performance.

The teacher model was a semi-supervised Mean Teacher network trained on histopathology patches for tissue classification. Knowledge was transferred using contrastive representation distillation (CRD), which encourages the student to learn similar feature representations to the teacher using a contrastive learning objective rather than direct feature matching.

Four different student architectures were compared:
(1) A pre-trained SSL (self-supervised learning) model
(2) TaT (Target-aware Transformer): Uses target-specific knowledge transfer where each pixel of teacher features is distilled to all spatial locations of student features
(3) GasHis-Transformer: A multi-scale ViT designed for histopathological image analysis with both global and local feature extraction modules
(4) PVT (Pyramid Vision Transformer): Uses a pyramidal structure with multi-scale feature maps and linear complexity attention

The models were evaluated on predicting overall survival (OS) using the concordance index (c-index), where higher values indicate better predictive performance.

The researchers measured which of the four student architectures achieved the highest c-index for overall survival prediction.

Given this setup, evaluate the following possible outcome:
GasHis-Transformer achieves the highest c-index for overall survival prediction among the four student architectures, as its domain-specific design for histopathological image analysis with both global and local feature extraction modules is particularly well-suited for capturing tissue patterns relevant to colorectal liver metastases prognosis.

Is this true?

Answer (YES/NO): NO